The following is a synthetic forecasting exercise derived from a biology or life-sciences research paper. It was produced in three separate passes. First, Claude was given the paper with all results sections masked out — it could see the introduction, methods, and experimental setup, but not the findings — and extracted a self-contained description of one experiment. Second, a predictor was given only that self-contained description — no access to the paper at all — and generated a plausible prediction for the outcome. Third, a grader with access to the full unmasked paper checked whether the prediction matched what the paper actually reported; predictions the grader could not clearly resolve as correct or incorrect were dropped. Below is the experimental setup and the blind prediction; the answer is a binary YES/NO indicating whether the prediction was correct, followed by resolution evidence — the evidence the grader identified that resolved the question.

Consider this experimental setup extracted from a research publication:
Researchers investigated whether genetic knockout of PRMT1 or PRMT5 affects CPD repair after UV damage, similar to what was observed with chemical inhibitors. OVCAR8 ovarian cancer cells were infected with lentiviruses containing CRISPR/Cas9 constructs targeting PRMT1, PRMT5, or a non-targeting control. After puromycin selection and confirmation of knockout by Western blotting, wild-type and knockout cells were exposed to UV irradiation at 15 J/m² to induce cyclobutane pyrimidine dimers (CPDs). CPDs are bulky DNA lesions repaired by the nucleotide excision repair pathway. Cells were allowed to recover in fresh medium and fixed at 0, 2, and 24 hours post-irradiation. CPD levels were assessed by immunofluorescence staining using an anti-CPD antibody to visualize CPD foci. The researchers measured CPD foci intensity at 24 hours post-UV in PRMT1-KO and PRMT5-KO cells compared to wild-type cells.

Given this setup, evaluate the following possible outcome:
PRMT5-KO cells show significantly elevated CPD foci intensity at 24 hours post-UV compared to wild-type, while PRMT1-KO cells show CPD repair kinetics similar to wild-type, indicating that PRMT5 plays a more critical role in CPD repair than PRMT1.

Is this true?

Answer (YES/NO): NO